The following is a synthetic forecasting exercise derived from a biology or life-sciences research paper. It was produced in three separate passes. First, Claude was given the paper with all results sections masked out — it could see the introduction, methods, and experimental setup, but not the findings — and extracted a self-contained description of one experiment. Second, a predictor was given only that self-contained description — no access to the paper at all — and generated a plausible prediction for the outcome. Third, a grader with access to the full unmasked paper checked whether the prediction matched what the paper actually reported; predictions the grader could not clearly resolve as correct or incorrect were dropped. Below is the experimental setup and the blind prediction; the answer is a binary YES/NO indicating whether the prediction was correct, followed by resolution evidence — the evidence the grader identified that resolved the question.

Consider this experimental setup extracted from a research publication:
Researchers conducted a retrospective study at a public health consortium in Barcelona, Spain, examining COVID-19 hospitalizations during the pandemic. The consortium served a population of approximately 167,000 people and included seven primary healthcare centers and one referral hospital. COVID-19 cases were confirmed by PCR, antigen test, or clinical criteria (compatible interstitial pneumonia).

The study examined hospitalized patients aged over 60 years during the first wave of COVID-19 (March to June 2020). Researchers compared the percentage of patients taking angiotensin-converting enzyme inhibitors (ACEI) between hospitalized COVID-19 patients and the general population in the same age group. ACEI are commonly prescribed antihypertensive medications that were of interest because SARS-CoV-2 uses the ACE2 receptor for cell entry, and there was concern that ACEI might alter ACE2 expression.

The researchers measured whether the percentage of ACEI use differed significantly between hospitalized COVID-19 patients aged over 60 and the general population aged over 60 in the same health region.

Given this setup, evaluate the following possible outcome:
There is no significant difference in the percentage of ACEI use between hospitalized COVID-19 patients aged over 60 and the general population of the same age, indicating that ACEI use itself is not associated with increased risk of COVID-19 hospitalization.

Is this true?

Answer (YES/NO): YES